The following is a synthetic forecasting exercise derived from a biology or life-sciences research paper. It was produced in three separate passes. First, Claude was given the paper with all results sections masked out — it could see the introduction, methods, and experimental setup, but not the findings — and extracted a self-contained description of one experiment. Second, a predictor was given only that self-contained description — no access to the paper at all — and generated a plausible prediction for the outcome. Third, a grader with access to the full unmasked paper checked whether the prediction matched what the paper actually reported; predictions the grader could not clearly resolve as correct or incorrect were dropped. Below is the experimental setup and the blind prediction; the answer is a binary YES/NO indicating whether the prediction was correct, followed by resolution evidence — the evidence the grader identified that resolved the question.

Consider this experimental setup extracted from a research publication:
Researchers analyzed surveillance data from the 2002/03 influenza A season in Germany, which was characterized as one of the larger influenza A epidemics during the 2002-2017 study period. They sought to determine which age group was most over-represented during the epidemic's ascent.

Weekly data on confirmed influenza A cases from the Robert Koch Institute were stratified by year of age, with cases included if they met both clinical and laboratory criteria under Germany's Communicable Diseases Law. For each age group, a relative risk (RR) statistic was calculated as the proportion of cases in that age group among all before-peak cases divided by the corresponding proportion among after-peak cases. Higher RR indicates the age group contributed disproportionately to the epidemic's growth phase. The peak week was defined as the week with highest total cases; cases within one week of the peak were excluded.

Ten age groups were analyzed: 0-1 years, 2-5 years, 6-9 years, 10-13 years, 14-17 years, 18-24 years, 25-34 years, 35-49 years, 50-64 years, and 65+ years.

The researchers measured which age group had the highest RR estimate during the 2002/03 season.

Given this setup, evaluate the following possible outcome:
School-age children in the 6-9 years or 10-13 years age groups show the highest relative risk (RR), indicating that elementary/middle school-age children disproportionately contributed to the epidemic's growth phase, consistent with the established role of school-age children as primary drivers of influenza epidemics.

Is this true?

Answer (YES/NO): NO